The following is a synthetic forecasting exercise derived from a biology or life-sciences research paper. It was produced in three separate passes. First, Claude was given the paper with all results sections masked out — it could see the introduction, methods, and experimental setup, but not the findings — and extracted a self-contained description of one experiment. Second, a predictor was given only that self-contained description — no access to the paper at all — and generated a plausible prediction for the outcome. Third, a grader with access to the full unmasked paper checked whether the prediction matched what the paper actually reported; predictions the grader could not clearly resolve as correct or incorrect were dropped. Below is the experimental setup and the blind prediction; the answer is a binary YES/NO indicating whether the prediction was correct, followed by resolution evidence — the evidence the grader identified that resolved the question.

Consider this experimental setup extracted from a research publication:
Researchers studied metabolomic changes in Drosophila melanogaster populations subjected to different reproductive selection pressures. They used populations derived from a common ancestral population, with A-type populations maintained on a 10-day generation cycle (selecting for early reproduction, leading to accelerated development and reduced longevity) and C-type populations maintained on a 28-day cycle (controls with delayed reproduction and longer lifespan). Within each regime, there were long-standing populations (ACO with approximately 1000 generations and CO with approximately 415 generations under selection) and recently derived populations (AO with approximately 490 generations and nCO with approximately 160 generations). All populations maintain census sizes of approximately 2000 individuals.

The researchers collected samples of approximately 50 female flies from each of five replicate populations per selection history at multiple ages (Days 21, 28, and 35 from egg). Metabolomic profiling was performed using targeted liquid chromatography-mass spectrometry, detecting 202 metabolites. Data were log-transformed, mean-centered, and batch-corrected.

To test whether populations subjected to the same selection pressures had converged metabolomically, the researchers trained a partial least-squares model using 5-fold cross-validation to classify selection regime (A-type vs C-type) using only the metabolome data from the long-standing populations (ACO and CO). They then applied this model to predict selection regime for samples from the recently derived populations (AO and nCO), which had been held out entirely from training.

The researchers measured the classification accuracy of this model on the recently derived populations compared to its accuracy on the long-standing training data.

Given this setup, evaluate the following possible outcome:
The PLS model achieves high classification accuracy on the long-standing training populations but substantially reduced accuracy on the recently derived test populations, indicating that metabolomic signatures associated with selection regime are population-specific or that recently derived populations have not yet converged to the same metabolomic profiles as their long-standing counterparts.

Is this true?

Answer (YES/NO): NO